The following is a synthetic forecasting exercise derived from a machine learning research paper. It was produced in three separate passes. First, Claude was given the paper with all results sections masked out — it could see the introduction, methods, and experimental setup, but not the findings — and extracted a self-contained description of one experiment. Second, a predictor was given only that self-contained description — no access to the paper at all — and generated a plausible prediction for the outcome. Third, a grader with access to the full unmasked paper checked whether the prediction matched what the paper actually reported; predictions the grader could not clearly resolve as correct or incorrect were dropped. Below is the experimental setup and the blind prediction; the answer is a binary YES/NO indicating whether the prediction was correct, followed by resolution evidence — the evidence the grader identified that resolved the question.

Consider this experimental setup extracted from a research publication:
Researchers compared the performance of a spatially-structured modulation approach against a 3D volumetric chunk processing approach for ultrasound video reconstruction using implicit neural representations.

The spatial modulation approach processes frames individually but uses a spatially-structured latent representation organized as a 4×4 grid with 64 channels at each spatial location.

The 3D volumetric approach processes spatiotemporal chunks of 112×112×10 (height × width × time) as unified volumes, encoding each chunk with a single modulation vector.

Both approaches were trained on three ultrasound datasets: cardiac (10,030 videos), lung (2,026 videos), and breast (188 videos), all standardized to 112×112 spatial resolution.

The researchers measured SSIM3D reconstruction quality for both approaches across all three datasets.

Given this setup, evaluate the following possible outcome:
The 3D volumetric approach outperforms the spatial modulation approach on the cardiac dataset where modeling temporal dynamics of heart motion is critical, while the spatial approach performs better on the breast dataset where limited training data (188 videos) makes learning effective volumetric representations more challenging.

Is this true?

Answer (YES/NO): NO